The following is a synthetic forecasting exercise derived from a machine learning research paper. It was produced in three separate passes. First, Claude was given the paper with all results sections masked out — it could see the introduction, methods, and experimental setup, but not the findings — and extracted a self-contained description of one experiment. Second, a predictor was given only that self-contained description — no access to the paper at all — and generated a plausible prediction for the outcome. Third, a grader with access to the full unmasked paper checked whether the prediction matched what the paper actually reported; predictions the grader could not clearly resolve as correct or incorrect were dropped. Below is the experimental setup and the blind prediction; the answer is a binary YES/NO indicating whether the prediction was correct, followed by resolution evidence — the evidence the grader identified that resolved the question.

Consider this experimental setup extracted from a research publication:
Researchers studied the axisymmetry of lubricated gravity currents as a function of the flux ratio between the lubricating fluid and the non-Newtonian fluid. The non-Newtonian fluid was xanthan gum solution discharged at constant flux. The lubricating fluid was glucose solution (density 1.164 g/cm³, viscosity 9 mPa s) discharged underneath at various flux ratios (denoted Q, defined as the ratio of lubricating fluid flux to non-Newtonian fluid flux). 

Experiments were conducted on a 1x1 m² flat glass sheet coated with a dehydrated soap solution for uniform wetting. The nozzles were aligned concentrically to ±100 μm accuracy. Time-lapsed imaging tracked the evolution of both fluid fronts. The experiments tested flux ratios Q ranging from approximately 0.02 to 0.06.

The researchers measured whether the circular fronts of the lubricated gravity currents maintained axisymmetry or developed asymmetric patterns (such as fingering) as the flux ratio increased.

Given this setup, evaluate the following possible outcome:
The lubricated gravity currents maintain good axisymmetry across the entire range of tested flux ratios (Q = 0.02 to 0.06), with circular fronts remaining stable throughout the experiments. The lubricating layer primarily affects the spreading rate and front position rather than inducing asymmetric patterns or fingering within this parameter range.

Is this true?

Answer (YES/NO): YES